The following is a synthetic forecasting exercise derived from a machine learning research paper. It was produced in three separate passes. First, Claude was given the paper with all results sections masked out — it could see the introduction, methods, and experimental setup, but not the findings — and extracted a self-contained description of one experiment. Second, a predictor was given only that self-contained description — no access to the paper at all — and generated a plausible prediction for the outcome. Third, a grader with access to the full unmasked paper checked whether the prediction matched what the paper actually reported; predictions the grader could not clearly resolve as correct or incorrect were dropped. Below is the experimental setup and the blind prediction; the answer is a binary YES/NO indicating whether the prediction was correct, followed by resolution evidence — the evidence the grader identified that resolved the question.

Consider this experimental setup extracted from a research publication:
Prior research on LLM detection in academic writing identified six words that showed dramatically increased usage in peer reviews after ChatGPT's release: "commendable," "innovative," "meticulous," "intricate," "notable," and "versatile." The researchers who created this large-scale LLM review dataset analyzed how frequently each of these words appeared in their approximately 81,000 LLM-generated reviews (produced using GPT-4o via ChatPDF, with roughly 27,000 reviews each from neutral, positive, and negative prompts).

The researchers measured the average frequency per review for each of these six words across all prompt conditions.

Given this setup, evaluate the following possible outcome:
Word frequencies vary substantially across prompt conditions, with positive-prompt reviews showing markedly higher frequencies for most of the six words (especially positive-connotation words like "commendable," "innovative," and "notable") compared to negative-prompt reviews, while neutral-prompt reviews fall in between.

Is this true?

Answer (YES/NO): NO